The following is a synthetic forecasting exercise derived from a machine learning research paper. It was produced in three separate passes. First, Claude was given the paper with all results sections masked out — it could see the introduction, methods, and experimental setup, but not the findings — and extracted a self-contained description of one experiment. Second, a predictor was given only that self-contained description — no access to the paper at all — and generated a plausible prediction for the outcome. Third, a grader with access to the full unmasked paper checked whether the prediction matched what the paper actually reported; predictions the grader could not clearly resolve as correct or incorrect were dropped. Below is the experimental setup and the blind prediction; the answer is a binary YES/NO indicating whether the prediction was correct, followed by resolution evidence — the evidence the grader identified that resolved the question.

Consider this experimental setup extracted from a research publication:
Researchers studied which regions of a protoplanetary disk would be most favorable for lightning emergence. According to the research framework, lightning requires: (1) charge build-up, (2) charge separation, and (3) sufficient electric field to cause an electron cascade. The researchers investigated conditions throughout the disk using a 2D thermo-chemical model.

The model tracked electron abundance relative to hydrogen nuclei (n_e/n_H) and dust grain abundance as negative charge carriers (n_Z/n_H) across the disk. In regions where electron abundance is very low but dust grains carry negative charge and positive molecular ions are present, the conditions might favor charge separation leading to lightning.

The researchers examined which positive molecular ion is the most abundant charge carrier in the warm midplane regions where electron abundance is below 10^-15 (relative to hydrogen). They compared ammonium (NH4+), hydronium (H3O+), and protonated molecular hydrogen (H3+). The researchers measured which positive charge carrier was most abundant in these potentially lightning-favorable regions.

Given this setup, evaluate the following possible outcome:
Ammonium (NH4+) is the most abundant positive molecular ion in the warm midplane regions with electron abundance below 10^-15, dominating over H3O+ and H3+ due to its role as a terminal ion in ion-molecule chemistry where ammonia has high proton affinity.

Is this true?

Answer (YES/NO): YES